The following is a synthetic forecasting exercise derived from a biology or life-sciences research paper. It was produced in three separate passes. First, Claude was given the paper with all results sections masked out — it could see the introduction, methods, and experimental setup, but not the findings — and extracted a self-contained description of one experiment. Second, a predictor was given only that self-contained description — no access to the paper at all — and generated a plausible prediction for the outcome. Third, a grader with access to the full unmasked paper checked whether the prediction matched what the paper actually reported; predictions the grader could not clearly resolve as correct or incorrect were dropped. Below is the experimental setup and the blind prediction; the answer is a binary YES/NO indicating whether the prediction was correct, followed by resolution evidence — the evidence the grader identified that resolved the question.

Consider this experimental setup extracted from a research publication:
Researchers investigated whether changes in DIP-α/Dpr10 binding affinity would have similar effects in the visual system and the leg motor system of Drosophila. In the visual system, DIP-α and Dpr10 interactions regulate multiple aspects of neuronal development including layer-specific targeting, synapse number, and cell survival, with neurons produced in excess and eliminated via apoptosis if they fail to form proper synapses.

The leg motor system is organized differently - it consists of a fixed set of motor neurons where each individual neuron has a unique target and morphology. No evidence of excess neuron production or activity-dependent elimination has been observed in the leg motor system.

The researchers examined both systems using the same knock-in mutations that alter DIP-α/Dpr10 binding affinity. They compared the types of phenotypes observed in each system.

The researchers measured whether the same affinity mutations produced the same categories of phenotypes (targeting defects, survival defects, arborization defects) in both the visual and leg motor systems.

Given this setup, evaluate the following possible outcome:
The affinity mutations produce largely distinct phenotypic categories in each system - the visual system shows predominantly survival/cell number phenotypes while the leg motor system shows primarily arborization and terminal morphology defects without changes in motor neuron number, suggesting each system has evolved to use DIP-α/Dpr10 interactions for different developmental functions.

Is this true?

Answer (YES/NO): NO